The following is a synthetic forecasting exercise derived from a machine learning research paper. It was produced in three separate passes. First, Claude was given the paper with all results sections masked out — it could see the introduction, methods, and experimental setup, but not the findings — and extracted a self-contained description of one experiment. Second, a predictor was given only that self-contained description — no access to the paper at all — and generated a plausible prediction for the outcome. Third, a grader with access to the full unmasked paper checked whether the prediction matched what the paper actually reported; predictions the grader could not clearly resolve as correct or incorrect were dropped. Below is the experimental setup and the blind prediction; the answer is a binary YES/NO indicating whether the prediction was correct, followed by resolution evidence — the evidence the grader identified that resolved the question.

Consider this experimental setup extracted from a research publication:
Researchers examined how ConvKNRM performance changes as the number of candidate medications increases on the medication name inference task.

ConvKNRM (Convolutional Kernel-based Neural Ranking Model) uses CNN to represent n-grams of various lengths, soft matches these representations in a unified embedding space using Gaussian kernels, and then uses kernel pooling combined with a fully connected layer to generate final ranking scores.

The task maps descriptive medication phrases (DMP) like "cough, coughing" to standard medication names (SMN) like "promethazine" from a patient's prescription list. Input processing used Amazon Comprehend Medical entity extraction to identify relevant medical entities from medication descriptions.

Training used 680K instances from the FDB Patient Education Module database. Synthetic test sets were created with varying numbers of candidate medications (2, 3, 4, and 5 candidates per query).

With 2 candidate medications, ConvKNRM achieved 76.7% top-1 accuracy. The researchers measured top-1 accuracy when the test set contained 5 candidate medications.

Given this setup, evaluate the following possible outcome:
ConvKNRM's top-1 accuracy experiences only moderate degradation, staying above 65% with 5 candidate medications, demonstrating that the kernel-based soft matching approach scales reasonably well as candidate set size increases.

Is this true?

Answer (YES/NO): NO